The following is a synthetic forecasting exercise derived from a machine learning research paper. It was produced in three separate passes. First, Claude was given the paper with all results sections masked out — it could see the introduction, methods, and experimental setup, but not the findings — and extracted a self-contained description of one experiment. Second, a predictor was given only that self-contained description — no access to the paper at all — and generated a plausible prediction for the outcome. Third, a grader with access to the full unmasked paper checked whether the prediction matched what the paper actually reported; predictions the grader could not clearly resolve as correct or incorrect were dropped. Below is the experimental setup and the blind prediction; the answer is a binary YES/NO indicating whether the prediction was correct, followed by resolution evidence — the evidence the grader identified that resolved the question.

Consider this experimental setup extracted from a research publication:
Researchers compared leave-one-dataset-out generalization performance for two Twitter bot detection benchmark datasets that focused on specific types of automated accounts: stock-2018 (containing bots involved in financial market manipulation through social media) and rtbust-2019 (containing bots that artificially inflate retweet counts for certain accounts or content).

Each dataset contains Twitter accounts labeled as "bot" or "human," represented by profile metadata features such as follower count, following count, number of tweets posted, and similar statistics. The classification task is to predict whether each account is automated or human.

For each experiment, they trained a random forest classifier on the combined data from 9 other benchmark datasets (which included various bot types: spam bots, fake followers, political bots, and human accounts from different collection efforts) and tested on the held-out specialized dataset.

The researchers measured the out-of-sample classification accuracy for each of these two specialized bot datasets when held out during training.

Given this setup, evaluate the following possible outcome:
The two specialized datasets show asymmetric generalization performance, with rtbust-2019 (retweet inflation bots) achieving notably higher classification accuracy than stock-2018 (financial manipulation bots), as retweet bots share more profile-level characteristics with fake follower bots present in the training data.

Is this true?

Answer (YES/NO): NO